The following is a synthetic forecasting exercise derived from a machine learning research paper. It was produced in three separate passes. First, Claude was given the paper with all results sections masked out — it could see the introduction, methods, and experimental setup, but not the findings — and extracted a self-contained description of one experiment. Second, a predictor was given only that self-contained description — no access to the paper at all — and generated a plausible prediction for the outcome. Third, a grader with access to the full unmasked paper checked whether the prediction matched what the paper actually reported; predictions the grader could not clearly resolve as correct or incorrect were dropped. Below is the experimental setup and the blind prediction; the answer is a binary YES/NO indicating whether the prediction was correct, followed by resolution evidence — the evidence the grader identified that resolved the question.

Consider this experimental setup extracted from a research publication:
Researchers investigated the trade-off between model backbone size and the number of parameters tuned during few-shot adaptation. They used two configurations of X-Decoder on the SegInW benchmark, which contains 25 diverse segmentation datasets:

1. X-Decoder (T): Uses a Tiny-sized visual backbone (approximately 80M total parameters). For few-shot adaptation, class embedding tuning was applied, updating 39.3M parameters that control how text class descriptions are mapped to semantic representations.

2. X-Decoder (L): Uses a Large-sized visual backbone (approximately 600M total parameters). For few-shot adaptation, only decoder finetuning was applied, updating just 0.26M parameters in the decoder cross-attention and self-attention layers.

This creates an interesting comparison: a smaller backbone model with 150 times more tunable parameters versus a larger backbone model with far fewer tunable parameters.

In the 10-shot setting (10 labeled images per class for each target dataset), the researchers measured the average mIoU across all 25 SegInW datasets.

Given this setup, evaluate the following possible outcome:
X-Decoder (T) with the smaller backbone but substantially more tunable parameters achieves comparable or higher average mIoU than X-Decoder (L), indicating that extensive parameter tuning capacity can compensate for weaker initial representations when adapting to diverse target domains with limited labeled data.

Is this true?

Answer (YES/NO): NO